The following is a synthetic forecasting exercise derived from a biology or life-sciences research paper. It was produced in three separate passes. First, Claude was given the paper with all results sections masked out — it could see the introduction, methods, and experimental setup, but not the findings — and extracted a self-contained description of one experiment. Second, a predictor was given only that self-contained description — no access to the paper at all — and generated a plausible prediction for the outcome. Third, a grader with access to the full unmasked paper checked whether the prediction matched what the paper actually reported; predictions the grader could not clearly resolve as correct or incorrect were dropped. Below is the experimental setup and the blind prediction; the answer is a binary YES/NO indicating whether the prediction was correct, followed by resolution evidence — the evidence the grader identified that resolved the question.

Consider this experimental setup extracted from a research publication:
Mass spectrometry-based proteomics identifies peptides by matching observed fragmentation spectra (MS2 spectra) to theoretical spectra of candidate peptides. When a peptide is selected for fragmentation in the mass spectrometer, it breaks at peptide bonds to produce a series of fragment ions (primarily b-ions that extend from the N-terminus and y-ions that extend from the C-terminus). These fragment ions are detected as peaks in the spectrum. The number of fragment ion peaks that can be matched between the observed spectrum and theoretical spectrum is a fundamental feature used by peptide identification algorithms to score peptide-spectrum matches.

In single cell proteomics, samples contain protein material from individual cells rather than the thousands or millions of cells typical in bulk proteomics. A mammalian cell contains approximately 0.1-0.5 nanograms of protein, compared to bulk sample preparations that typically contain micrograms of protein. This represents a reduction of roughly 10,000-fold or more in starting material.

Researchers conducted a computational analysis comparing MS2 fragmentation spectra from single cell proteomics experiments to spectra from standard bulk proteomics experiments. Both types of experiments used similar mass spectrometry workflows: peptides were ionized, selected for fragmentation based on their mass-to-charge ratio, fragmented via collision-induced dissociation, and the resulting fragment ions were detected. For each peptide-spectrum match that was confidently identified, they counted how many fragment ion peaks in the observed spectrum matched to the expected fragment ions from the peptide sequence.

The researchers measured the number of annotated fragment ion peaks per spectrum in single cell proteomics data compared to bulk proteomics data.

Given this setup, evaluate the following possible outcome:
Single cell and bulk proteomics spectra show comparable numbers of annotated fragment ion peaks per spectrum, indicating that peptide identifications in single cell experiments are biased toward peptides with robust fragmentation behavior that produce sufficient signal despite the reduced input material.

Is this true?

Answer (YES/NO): NO